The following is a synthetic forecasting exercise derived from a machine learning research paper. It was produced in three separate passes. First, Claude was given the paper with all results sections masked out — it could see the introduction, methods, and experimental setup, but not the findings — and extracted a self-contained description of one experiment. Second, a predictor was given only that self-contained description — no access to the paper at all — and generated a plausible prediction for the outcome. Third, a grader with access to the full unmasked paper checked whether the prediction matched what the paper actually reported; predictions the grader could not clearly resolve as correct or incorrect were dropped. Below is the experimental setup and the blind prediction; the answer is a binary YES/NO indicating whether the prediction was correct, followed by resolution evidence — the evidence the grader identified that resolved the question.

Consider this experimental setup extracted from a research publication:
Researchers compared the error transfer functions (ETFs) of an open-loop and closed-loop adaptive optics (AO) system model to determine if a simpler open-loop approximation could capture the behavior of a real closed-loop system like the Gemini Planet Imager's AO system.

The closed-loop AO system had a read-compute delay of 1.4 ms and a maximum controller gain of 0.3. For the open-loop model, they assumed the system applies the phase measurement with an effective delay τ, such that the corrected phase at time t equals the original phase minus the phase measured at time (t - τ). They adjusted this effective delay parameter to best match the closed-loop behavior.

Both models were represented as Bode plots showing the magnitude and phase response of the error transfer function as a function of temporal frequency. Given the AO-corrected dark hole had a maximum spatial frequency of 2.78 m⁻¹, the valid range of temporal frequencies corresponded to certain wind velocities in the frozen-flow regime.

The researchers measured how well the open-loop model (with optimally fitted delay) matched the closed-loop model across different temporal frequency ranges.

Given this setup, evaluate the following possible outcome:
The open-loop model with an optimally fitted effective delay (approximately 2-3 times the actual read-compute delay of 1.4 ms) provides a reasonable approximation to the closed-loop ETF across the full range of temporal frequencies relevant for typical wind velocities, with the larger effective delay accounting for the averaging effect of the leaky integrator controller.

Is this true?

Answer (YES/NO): YES